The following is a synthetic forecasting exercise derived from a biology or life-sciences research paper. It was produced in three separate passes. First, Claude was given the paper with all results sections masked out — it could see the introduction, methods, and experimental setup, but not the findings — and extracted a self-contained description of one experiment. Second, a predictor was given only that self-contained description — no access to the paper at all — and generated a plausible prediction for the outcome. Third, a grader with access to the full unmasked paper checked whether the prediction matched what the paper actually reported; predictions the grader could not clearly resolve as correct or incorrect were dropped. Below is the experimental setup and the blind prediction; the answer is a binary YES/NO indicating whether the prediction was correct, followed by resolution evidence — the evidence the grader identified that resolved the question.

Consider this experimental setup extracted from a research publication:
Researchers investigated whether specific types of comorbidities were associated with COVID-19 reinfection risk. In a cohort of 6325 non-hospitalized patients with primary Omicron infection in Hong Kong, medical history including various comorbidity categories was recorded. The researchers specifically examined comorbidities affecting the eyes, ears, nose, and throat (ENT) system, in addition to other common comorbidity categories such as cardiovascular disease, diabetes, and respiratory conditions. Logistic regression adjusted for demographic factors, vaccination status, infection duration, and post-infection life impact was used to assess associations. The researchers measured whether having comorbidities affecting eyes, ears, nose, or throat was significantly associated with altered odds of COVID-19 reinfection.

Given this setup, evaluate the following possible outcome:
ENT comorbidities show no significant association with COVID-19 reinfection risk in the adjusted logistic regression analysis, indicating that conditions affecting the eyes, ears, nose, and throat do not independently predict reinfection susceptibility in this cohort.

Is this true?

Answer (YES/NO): NO